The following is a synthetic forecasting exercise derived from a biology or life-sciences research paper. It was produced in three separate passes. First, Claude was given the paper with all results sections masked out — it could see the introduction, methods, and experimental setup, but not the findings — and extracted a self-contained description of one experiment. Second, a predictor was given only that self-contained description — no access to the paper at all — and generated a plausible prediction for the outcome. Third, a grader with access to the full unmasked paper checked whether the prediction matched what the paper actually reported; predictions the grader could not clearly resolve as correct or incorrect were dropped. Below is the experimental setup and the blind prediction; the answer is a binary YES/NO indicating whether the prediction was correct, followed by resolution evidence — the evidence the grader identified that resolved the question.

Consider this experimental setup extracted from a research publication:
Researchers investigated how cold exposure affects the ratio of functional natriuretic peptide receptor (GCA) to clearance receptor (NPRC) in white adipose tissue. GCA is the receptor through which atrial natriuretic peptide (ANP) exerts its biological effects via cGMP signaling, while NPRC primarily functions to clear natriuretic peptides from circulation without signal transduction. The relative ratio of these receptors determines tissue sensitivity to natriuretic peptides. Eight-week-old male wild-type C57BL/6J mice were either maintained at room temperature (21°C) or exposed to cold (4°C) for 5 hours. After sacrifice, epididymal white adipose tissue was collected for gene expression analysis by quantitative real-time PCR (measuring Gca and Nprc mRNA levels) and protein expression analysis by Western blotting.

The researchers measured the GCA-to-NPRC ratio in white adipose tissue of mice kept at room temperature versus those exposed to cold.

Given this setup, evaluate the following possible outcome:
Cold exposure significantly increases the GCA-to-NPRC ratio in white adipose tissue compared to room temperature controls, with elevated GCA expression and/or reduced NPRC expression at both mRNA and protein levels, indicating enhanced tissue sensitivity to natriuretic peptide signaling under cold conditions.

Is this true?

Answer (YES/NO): NO